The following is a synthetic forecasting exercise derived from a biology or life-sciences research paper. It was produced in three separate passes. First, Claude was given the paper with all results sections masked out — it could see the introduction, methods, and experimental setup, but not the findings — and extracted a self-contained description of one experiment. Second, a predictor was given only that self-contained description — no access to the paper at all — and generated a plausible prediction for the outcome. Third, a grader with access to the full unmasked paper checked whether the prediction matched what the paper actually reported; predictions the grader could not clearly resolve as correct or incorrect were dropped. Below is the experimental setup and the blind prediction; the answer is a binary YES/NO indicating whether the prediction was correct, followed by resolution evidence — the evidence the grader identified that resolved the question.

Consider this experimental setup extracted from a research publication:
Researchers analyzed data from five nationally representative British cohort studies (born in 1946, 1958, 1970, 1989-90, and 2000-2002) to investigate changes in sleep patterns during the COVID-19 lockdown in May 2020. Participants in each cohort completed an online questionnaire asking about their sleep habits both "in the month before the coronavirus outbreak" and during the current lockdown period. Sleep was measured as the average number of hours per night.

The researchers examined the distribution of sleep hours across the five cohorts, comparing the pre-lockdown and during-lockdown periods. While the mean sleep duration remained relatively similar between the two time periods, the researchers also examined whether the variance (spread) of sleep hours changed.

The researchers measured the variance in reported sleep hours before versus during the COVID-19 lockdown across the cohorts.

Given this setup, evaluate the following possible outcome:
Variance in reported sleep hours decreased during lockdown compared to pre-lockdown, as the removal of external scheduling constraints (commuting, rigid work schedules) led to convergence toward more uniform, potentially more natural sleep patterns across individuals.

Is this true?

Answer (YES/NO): NO